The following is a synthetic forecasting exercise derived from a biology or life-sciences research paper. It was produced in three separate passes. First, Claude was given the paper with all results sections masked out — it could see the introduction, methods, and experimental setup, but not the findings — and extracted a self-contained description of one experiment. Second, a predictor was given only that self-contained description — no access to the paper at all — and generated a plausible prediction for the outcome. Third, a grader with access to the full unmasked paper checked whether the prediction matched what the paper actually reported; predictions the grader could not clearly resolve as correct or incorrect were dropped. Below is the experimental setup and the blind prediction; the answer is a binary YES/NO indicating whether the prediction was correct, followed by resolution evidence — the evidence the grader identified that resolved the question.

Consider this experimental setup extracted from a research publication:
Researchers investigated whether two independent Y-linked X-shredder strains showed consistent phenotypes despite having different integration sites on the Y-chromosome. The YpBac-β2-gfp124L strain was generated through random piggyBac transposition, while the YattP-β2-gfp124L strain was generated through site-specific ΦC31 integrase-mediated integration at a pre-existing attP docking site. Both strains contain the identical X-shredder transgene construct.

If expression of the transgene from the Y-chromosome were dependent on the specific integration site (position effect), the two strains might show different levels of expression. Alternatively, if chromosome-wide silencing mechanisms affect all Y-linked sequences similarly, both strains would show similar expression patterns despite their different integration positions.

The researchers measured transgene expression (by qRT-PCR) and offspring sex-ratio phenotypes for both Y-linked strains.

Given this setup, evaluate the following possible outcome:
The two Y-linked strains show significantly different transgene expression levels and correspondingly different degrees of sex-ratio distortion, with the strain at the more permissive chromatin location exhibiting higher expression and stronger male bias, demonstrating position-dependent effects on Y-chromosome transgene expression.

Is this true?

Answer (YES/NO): NO